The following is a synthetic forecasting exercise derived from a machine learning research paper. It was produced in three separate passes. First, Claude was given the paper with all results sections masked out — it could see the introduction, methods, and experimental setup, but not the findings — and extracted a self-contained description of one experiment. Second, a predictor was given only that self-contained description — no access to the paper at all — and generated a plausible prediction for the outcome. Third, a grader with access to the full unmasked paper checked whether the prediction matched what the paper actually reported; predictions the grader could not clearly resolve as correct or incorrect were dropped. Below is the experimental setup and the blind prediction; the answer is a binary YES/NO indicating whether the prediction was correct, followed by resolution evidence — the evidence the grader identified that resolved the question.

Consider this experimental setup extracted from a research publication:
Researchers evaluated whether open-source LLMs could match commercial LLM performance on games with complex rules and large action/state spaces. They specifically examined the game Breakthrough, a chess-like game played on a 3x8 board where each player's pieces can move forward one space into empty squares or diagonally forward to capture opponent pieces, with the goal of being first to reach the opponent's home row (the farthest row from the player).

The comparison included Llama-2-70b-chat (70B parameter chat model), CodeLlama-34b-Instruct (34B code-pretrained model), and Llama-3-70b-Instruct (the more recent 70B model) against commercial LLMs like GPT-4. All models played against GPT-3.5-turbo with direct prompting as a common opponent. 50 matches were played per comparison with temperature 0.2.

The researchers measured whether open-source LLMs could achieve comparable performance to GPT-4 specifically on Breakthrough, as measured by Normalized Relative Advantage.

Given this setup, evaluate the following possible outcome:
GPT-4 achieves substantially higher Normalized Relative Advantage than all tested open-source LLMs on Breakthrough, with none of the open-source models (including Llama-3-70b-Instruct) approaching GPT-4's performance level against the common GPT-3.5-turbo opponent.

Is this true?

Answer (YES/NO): NO